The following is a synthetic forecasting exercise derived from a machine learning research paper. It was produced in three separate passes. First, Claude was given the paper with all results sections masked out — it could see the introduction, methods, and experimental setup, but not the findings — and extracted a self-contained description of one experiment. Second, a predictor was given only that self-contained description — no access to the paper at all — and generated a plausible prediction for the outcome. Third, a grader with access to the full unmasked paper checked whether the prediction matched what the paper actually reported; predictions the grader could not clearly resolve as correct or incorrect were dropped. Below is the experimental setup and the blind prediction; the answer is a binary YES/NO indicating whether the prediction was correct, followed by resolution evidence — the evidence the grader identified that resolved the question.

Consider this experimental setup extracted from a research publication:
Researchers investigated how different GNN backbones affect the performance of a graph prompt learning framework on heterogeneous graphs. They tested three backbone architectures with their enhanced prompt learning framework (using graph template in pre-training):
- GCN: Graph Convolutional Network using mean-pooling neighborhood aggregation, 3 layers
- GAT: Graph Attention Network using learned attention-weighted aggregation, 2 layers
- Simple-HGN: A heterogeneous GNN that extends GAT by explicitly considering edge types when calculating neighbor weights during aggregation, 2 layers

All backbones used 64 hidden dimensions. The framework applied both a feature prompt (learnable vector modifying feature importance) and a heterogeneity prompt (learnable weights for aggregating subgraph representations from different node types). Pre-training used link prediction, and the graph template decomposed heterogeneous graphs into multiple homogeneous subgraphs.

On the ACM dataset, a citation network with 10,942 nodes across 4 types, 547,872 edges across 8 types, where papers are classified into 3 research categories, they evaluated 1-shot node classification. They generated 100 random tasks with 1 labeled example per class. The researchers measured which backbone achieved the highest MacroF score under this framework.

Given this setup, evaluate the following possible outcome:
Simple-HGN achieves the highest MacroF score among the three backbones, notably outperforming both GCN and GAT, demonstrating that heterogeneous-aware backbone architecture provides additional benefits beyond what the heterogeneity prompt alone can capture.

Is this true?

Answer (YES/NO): NO